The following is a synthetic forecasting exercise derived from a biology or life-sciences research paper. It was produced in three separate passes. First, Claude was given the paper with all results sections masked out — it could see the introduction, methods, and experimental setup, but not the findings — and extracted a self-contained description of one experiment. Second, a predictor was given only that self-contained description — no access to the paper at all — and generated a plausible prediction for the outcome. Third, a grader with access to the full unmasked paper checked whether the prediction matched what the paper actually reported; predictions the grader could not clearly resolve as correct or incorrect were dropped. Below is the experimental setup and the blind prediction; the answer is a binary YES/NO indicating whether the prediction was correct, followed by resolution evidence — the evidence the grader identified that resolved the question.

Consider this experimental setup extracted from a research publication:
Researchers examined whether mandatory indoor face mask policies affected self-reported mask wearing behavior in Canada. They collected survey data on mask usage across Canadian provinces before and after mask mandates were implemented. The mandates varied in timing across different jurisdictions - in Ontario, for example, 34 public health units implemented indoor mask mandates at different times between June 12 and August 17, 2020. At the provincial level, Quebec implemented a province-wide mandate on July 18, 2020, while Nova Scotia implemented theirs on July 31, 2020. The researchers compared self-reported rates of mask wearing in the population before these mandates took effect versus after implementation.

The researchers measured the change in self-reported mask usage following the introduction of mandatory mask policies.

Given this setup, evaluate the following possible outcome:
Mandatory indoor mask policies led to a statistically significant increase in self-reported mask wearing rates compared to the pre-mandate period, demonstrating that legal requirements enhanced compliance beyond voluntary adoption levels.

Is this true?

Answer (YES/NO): YES